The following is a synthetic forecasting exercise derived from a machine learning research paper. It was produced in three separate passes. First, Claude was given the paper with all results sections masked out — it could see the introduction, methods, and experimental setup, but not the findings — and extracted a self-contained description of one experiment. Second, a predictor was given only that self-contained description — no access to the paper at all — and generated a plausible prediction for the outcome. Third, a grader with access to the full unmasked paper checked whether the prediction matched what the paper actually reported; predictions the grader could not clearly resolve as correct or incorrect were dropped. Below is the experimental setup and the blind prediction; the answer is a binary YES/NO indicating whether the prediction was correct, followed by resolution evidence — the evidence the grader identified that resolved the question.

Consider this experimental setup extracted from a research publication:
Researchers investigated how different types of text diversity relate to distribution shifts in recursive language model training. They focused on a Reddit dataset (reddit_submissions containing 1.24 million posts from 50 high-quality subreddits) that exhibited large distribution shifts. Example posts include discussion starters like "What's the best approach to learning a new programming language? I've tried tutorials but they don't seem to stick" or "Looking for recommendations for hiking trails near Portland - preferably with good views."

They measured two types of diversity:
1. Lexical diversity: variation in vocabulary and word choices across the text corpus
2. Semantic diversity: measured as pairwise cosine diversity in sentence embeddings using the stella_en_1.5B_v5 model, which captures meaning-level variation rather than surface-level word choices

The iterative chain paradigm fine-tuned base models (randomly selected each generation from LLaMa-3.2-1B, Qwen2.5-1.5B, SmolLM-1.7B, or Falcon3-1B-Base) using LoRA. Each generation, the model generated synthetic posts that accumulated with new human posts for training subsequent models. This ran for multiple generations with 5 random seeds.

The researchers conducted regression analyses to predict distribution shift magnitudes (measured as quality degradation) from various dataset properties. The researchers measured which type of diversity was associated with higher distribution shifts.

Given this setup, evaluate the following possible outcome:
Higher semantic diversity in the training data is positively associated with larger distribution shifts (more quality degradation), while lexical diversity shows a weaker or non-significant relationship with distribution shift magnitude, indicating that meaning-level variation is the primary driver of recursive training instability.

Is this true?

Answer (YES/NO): NO